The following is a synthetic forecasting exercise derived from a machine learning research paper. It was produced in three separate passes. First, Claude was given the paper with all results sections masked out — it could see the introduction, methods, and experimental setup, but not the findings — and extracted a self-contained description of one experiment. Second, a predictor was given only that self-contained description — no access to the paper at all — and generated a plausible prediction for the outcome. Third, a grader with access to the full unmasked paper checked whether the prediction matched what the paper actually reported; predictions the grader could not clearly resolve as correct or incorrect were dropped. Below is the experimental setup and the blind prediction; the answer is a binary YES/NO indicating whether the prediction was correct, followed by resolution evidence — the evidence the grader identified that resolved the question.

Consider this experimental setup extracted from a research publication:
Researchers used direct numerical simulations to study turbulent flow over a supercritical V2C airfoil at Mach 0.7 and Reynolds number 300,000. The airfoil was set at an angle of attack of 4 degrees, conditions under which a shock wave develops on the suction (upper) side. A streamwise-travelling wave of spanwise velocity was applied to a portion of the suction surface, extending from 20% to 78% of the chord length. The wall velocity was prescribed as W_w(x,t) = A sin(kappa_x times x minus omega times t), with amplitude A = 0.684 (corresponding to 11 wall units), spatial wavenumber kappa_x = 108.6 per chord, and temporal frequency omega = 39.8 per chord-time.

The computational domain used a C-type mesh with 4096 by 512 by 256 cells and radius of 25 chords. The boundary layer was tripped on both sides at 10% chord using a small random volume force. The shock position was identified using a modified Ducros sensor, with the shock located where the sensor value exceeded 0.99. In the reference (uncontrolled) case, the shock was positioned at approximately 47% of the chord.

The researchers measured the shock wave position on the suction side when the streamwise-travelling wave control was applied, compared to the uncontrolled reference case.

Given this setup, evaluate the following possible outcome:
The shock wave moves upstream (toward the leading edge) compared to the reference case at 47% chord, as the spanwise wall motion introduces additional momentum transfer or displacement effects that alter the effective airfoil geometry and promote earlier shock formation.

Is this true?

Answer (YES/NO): NO